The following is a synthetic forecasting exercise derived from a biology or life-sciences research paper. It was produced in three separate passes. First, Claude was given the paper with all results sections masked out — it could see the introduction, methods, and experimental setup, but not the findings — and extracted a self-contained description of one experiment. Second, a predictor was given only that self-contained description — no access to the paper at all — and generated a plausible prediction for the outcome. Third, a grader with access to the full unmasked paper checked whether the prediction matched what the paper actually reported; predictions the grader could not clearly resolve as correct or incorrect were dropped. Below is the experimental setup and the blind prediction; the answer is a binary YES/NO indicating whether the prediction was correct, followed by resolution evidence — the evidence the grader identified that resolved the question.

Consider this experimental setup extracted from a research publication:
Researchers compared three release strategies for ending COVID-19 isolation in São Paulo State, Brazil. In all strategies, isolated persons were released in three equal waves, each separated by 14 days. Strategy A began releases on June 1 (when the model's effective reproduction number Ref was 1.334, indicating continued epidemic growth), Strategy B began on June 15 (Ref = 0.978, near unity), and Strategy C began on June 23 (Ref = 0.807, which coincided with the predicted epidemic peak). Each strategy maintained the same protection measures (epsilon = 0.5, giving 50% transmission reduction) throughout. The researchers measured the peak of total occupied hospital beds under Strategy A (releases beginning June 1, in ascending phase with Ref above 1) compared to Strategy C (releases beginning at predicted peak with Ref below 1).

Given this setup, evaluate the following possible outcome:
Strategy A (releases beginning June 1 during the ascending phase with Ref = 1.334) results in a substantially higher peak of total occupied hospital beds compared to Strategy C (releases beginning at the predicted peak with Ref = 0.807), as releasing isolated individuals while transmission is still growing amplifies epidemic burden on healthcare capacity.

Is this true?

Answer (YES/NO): YES